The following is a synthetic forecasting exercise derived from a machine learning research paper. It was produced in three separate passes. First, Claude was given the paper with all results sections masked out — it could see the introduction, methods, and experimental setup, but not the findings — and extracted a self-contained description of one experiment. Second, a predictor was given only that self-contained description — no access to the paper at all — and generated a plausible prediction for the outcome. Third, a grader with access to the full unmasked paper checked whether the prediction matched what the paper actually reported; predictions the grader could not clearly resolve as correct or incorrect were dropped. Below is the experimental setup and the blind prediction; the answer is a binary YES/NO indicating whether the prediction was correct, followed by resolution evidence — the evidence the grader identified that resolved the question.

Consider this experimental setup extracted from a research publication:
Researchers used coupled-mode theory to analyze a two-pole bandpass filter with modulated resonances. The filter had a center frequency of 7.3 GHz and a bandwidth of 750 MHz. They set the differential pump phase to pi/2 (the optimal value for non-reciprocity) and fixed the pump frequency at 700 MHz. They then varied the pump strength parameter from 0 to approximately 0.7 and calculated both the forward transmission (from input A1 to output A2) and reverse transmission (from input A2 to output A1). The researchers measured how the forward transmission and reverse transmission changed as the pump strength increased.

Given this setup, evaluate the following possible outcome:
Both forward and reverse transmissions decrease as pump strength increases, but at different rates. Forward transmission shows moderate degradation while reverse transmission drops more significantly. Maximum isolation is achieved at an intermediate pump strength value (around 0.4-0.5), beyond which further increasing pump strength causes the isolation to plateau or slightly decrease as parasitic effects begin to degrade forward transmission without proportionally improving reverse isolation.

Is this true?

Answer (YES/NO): NO